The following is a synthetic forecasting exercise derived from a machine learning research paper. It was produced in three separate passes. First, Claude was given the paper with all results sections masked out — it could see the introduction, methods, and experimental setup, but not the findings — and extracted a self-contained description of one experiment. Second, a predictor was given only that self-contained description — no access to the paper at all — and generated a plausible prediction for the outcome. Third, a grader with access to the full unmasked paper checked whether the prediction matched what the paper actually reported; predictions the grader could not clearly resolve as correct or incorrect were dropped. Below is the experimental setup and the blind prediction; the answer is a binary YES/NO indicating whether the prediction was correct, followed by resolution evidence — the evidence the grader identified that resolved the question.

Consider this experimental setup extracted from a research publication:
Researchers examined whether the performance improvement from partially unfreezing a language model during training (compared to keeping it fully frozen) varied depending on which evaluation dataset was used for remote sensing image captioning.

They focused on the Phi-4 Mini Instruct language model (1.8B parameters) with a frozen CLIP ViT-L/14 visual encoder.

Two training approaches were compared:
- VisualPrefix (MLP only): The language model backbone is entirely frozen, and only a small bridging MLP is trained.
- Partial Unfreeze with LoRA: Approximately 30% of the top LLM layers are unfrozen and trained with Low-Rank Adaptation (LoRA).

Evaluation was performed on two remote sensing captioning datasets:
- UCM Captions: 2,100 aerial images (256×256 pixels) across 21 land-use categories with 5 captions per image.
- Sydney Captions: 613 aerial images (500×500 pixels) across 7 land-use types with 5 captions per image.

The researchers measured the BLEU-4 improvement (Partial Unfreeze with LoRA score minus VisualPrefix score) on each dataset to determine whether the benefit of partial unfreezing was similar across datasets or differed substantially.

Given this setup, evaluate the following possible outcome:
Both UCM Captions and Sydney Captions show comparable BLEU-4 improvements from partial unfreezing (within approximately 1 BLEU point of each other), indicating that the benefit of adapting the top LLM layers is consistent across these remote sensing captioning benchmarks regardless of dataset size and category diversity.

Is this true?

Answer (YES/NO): NO